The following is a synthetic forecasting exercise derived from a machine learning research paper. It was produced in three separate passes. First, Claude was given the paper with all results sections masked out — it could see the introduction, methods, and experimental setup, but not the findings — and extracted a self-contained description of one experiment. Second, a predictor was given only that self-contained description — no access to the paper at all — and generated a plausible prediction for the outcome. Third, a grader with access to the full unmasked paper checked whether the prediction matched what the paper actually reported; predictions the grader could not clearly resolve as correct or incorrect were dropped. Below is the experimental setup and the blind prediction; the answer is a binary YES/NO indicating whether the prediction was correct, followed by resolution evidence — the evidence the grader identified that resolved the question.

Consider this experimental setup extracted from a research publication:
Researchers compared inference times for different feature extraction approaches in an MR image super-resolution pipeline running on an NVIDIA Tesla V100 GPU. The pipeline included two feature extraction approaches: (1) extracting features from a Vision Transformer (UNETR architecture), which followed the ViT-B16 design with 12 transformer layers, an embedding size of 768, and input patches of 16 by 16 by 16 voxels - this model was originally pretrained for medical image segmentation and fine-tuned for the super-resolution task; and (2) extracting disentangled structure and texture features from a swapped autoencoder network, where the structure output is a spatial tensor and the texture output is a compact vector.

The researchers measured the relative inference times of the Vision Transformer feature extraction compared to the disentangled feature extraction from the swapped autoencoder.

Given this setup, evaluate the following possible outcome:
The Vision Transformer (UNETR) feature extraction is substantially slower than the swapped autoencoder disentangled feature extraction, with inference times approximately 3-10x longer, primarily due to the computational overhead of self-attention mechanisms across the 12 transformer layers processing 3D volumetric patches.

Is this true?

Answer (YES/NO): NO